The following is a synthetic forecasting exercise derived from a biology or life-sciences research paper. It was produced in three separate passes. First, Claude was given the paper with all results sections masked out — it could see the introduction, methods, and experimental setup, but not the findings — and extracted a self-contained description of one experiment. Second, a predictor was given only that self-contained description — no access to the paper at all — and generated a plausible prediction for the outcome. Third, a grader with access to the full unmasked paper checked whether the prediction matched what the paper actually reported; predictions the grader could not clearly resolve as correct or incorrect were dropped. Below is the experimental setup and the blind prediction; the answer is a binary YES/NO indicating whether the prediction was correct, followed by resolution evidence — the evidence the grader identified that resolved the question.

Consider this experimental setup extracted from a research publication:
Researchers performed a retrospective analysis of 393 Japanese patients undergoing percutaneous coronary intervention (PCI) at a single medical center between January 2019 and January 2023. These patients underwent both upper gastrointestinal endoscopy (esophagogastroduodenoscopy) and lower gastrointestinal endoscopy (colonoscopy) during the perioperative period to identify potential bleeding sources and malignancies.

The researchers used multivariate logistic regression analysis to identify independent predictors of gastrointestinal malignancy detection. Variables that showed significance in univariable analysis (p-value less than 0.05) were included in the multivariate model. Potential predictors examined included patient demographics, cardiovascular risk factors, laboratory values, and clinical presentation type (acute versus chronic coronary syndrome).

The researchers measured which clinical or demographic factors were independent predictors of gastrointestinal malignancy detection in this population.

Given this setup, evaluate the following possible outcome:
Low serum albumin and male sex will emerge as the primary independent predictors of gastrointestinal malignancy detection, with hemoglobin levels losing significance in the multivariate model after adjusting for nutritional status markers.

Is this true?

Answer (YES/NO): NO